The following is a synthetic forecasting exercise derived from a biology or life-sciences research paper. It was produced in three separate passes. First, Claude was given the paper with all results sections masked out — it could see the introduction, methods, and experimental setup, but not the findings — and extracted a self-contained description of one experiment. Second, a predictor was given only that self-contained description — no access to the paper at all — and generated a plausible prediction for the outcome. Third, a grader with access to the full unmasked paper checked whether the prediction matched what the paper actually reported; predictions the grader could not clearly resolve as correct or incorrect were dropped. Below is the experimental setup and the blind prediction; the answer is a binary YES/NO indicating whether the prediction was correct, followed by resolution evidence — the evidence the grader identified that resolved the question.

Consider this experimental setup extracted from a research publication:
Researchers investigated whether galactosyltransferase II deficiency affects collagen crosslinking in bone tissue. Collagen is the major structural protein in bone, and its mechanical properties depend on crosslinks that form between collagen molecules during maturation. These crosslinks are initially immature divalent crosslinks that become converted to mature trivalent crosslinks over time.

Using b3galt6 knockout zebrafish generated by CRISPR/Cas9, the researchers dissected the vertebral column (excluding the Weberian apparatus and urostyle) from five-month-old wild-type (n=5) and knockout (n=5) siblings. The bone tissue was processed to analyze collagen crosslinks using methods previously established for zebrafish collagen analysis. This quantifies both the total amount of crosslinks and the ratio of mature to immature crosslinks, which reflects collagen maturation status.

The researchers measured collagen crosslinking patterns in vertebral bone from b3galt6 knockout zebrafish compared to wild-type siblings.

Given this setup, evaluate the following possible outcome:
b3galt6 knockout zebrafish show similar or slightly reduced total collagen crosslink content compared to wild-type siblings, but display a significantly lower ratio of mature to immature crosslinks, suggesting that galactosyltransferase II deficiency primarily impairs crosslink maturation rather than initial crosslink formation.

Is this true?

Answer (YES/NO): NO